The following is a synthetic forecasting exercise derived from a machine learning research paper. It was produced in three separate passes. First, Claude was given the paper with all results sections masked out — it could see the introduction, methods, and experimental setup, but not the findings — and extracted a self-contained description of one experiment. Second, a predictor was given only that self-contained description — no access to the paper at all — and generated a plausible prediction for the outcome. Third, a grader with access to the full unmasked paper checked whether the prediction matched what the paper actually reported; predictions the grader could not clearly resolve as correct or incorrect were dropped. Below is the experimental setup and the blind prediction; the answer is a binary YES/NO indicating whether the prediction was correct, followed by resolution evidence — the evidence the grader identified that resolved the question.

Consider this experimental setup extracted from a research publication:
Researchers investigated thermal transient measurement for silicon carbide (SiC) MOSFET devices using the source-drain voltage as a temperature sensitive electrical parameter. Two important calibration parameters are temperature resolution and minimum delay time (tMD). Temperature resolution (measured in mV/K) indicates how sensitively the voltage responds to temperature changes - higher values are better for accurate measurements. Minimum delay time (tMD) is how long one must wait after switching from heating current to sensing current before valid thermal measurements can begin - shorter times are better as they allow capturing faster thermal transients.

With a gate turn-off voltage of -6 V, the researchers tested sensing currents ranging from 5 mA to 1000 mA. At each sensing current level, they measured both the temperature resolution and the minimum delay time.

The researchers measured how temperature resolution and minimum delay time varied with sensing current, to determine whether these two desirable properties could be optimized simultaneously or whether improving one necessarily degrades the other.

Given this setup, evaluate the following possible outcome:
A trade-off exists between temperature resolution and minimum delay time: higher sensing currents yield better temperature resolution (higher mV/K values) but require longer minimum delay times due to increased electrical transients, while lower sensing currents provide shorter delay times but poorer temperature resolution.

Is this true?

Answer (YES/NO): NO